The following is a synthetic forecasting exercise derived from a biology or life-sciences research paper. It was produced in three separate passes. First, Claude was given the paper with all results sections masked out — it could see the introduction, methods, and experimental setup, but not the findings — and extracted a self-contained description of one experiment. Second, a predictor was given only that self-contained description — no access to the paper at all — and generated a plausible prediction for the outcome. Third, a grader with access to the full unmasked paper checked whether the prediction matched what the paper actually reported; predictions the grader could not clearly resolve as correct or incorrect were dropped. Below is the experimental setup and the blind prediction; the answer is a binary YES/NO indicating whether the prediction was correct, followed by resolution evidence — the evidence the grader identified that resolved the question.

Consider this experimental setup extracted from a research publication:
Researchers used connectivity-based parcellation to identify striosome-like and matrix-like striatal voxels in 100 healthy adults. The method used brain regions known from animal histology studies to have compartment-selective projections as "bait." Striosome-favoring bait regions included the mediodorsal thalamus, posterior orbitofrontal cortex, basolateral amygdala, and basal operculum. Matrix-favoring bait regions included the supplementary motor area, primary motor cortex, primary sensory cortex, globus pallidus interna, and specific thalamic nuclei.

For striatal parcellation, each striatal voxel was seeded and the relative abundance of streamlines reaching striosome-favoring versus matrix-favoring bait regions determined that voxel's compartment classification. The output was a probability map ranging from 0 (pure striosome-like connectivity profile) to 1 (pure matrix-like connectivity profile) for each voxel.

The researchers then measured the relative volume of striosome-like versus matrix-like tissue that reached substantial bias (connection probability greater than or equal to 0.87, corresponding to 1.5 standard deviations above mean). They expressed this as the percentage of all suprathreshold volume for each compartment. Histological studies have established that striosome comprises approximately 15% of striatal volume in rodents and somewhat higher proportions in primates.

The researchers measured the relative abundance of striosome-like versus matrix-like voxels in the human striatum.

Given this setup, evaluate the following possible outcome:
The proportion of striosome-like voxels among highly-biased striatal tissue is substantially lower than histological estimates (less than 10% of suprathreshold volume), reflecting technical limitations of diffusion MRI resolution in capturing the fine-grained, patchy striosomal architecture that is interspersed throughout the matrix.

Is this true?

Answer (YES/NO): NO